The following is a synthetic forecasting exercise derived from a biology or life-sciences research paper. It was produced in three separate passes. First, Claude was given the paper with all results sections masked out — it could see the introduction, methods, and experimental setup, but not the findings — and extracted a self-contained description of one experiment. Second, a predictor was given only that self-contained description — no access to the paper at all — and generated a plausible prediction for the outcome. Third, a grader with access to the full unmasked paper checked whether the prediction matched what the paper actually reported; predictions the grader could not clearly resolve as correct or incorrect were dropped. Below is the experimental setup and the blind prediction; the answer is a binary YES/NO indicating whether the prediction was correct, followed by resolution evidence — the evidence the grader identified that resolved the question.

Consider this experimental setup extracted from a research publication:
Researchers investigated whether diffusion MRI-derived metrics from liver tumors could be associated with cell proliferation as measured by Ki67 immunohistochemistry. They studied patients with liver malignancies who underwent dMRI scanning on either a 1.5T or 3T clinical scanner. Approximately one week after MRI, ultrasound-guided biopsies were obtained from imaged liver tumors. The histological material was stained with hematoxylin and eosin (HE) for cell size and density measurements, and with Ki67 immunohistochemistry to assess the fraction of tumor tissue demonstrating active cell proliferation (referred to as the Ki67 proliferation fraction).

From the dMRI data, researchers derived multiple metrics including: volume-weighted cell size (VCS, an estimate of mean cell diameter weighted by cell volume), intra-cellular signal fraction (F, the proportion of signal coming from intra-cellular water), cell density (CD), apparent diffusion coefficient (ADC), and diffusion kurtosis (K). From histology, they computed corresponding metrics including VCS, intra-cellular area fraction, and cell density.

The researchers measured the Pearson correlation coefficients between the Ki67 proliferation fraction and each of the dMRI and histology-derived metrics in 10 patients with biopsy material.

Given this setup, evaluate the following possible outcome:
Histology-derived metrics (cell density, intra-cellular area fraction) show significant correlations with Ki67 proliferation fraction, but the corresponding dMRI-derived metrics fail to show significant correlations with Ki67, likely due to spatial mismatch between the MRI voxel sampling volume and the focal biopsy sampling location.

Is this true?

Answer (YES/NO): NO